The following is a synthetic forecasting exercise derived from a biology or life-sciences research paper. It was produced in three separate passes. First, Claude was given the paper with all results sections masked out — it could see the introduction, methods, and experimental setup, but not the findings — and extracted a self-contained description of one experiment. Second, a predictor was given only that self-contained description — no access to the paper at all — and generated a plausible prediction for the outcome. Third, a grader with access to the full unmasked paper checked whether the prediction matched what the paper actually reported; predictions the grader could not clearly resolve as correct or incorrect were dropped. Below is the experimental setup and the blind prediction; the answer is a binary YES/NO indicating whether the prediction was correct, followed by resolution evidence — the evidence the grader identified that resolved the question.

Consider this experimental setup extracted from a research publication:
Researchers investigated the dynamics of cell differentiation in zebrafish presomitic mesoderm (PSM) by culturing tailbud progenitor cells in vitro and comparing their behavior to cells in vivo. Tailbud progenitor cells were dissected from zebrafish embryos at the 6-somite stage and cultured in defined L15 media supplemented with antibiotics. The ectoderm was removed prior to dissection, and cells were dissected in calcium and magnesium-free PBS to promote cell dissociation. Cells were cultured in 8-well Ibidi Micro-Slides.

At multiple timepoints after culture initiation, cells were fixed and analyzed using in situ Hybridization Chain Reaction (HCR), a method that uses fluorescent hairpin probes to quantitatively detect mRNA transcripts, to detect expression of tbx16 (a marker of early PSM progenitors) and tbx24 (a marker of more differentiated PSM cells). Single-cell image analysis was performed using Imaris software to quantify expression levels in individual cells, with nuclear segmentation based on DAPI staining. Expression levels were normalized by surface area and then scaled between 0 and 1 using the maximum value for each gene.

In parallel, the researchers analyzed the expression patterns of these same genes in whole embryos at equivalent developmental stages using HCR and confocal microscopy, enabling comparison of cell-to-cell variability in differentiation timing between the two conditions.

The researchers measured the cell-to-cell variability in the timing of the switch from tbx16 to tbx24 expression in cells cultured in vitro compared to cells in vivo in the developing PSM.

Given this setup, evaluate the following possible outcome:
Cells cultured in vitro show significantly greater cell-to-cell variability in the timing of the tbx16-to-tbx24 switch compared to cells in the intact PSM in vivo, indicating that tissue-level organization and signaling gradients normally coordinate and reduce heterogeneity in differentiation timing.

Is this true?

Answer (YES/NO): NO